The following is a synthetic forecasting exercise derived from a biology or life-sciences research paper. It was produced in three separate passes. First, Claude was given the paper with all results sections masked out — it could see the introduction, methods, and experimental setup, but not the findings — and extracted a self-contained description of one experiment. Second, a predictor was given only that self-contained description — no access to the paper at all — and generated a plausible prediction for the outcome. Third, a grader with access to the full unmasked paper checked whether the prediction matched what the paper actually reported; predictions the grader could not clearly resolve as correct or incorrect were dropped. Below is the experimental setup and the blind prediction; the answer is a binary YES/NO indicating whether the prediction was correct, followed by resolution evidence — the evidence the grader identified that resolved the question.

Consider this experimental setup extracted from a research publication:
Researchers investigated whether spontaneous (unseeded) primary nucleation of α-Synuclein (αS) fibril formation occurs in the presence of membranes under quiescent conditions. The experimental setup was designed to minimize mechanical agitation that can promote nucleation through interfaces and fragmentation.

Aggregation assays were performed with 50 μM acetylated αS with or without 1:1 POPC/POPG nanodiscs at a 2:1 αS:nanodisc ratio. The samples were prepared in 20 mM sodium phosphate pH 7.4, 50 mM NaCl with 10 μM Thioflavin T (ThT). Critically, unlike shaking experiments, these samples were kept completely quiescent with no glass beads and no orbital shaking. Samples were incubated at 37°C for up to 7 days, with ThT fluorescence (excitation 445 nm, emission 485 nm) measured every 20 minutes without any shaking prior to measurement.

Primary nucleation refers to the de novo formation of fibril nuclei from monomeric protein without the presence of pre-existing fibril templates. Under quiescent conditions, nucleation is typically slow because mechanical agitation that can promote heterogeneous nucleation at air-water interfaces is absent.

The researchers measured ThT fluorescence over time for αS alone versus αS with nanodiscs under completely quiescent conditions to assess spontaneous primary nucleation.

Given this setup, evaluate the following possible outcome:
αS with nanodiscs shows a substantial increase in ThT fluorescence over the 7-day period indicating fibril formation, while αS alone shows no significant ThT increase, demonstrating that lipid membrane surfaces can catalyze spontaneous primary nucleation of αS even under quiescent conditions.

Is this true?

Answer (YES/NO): NO